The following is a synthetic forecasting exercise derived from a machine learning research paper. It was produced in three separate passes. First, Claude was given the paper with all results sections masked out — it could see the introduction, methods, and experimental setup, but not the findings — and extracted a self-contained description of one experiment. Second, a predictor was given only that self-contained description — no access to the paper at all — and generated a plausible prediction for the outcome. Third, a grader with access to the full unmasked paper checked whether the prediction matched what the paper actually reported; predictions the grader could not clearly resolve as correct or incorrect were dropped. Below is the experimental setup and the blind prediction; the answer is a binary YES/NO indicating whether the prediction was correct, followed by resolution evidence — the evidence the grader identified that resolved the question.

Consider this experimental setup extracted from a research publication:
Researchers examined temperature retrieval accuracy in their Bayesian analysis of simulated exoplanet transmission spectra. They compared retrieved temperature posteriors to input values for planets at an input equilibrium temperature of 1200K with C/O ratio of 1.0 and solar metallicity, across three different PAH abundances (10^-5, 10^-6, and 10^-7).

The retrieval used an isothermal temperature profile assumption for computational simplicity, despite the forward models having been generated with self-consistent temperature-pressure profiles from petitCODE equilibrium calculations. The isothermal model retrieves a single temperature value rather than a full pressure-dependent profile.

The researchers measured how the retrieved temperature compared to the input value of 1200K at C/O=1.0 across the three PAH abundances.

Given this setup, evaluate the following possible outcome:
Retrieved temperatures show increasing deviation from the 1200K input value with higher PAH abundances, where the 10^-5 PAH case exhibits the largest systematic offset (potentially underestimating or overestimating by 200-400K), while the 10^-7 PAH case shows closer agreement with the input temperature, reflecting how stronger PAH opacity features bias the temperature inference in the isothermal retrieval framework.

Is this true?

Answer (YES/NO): NO